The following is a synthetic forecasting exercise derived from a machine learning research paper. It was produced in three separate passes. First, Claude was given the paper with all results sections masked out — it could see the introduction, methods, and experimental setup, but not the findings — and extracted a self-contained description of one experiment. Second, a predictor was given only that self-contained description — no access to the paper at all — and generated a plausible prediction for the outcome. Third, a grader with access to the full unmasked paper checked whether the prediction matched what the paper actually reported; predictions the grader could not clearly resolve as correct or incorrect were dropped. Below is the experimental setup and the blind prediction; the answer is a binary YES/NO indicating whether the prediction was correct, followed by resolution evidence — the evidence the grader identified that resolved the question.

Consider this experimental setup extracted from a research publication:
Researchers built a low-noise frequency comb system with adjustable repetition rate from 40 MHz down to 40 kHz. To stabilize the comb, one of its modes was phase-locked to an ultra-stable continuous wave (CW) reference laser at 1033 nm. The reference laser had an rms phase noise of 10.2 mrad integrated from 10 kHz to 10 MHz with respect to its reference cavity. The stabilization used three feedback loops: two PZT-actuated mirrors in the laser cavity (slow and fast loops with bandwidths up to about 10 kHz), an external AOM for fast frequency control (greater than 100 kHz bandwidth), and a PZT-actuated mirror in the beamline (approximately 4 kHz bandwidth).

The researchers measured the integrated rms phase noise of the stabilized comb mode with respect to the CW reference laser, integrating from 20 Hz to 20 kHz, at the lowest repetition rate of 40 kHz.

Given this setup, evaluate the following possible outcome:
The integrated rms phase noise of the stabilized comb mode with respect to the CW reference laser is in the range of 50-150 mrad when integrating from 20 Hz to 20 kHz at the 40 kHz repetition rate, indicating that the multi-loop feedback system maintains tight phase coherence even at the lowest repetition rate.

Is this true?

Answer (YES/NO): NO